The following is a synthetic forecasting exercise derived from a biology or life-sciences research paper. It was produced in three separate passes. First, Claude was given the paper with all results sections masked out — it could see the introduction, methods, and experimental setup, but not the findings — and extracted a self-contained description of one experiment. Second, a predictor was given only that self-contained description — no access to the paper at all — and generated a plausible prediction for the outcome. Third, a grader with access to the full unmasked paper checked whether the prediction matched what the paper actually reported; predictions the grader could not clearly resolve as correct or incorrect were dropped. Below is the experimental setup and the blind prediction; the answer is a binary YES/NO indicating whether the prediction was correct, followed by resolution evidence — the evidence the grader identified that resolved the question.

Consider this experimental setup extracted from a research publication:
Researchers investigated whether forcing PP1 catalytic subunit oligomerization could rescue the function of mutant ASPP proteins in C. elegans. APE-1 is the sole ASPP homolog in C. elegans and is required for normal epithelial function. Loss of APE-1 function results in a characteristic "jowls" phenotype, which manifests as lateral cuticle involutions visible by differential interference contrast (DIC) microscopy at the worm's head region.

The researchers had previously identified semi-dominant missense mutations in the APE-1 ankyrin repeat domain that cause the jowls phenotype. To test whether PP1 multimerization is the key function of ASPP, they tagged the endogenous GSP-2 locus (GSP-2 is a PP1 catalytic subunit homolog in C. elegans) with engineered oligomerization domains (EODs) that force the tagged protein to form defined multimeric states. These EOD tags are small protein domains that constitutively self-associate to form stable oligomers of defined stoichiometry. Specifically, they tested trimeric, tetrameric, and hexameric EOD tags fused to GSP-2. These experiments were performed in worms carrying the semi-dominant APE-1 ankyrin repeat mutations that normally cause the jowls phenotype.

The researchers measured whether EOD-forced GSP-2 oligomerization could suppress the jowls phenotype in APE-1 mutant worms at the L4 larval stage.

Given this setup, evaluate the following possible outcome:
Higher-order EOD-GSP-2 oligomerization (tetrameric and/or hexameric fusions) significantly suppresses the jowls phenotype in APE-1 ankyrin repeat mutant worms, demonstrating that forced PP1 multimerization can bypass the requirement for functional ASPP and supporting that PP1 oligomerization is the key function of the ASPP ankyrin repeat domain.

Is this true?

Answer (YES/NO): NO